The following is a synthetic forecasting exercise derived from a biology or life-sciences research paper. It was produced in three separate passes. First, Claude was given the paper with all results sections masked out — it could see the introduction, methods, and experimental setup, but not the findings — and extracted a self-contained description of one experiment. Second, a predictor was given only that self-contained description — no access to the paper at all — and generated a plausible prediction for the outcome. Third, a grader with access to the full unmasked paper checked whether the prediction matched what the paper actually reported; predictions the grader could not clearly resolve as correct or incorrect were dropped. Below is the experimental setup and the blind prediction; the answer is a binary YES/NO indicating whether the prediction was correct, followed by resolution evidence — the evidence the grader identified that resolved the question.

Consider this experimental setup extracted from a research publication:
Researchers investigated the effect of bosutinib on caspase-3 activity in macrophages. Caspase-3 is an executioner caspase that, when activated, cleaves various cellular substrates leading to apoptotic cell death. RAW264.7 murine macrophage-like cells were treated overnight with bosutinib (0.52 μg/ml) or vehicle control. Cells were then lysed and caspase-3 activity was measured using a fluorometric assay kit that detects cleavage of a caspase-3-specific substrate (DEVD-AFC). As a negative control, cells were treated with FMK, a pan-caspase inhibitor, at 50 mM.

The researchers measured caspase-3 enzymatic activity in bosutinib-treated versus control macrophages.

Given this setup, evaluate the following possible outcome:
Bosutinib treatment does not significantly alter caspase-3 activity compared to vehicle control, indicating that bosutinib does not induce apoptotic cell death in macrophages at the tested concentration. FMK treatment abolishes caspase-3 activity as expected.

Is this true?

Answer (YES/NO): NO